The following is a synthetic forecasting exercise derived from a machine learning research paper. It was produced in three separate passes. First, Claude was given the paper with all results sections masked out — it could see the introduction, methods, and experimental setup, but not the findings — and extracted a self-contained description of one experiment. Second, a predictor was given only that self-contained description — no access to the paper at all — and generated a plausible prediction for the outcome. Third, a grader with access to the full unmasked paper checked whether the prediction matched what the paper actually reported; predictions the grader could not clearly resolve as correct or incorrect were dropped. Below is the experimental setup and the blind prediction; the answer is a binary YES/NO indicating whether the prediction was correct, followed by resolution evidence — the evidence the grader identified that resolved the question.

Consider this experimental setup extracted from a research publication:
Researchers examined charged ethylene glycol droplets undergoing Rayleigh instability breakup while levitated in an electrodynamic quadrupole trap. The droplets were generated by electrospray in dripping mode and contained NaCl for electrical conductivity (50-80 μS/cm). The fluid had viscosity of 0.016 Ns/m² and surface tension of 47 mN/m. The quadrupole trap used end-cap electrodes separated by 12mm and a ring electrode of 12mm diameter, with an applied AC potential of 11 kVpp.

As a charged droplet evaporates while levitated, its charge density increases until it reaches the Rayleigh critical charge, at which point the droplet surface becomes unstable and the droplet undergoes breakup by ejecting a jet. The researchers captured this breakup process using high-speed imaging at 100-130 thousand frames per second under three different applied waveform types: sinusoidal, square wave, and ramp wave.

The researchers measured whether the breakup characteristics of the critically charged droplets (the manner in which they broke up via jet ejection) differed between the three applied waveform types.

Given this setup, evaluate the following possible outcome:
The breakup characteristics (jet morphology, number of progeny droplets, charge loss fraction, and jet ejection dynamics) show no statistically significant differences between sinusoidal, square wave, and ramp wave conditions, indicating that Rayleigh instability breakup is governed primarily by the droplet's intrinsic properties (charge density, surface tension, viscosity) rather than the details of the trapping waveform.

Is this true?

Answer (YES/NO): YES